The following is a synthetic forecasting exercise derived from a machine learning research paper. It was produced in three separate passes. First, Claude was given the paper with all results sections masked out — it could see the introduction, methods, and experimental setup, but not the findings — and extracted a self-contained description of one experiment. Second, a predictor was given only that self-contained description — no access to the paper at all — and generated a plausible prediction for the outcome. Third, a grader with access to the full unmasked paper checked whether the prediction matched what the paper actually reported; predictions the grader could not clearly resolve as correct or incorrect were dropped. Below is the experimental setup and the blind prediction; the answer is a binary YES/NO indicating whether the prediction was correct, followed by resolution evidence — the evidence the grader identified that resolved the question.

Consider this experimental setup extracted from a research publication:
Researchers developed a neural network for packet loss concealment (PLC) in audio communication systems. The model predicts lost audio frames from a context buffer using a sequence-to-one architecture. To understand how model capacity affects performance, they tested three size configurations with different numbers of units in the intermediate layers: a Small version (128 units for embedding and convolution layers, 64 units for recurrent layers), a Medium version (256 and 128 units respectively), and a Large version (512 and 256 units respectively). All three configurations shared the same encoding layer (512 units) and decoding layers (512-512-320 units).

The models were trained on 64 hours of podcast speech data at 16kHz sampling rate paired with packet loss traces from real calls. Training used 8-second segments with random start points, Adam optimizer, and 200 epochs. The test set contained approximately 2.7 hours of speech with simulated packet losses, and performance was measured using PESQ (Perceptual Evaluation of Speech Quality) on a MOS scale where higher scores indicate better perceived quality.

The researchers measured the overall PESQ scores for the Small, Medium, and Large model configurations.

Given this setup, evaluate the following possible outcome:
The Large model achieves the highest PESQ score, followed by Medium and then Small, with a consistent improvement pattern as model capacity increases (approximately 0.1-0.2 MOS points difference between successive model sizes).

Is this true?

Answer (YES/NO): NO